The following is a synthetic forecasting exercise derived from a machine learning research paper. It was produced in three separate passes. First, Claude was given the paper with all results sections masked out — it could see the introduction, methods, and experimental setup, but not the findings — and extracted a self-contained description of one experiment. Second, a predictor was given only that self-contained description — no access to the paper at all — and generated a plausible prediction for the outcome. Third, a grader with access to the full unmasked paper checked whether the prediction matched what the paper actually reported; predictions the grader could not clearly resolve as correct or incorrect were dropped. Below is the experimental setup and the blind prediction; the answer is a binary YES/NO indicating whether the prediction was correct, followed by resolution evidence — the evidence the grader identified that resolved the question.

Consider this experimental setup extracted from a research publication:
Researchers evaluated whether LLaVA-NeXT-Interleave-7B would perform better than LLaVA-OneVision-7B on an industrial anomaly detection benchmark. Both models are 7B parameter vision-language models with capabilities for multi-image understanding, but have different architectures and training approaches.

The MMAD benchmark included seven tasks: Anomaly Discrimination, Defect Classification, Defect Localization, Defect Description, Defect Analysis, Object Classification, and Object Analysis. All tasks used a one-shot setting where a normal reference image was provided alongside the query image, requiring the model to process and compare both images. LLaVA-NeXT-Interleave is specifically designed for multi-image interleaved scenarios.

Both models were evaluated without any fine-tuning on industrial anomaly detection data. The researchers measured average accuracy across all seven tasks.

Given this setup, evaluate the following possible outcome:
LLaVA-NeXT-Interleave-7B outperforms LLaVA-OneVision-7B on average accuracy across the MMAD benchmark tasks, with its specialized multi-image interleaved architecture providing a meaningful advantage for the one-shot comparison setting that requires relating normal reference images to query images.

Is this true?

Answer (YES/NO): NO